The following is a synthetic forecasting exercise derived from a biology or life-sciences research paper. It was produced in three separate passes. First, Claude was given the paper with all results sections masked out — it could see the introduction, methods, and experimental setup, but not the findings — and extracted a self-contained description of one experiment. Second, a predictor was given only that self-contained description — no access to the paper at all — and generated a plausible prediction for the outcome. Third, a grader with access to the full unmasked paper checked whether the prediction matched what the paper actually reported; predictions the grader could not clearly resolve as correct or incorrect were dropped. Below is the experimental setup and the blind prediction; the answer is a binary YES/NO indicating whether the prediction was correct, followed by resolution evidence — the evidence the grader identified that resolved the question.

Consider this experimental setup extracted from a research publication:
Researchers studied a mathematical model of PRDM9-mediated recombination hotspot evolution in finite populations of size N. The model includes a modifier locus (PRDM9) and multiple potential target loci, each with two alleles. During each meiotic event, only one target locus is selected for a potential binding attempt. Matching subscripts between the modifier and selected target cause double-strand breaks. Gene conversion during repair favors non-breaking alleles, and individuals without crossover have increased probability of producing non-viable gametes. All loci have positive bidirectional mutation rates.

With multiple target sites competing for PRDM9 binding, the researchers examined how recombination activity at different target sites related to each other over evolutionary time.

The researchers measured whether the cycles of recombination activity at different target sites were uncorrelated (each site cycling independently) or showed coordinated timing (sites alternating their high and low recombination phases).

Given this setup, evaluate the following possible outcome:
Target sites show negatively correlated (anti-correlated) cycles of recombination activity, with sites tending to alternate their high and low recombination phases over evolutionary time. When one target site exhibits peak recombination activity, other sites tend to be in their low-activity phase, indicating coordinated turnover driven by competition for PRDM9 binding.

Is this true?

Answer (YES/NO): YES